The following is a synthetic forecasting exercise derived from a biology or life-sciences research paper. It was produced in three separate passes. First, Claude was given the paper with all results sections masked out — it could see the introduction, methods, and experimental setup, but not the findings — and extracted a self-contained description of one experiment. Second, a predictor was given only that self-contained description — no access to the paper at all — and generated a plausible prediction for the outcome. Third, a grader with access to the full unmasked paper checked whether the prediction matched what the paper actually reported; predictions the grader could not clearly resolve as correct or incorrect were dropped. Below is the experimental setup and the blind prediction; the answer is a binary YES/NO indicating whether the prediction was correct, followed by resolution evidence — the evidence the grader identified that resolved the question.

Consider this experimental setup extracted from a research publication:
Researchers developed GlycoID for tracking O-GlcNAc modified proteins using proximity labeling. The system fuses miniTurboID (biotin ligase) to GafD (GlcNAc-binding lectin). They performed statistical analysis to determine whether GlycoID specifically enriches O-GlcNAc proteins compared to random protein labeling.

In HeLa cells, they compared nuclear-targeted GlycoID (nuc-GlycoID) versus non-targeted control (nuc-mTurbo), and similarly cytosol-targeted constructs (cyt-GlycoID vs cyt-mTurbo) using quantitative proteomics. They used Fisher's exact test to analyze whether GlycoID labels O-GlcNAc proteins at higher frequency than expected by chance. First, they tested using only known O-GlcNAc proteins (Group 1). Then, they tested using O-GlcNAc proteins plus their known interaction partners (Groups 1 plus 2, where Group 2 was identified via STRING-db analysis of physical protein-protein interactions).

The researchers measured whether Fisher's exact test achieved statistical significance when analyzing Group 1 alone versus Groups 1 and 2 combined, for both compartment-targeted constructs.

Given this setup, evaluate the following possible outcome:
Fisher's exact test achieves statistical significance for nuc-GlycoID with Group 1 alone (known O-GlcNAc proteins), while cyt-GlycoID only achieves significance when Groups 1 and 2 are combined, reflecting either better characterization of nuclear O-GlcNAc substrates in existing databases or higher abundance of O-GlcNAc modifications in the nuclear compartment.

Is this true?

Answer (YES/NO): NO